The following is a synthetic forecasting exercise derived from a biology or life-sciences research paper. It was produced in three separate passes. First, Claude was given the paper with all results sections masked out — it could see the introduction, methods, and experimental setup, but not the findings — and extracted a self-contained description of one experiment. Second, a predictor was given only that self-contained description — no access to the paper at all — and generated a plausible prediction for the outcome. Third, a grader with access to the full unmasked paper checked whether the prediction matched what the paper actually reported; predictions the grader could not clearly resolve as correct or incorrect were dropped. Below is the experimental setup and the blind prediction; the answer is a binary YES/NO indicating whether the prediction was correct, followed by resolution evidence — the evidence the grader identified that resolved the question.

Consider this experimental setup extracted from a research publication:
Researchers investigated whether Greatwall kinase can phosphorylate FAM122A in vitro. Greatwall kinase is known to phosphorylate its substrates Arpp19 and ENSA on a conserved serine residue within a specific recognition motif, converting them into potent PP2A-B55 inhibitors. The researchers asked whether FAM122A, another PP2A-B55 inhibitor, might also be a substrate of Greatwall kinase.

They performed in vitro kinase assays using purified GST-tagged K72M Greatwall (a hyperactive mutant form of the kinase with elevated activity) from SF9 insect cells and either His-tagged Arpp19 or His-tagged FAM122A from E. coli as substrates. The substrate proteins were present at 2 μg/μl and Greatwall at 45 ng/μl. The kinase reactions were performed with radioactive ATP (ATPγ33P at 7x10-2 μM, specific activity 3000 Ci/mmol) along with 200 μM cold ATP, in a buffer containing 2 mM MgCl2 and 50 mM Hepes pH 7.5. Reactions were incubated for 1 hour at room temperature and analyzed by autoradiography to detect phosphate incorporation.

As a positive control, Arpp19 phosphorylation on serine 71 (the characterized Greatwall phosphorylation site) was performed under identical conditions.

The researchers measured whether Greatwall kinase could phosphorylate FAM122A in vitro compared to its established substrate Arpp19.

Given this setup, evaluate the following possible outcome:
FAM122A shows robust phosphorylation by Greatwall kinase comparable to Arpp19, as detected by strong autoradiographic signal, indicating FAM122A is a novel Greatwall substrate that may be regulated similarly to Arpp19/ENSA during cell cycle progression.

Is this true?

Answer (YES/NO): NO